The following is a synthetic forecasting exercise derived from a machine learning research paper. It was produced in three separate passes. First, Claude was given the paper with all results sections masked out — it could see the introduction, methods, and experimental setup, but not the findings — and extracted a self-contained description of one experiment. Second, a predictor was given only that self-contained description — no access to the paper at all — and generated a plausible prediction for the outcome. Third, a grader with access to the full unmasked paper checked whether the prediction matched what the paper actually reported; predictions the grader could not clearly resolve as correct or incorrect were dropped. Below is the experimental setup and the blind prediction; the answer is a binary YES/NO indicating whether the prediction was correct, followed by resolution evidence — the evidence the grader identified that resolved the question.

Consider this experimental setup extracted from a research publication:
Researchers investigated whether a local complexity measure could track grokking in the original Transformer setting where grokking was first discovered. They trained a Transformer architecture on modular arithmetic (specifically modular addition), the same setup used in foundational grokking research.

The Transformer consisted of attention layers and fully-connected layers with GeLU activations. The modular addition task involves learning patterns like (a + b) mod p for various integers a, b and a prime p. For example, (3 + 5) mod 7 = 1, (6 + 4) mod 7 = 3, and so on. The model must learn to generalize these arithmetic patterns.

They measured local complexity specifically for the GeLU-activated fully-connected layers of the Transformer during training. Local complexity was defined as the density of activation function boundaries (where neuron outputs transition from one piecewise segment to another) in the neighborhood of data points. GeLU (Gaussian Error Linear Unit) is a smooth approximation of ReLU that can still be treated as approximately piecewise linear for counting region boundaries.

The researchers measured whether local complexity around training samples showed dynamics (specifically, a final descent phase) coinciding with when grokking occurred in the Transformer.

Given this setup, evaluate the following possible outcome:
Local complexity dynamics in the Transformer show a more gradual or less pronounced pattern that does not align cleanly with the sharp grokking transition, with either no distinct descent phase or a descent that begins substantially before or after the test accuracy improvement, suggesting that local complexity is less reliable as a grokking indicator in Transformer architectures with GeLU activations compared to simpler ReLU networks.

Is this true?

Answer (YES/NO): NO